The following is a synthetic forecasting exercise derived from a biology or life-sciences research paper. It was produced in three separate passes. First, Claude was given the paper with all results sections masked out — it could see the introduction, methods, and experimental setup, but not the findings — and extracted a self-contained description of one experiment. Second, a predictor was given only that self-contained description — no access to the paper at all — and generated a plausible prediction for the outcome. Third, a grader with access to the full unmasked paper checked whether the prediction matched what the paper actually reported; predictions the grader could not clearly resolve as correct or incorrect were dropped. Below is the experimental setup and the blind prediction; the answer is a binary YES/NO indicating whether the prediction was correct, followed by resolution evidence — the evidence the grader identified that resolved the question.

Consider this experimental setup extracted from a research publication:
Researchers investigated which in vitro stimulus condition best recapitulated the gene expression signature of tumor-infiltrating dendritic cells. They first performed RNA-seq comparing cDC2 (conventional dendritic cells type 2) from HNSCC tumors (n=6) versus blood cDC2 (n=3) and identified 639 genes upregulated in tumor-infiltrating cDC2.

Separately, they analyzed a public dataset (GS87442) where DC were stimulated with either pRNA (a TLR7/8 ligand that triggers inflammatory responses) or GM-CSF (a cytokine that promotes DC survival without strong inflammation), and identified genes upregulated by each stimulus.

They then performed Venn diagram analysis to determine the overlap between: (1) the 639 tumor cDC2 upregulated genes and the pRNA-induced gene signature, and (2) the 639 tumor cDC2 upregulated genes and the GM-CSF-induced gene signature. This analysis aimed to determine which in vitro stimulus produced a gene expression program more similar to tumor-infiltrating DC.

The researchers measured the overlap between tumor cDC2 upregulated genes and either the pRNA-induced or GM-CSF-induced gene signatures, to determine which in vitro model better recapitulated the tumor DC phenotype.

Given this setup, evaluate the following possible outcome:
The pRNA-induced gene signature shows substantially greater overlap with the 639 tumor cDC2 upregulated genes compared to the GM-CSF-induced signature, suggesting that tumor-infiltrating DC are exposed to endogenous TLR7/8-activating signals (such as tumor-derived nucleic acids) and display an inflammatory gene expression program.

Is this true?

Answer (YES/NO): YES